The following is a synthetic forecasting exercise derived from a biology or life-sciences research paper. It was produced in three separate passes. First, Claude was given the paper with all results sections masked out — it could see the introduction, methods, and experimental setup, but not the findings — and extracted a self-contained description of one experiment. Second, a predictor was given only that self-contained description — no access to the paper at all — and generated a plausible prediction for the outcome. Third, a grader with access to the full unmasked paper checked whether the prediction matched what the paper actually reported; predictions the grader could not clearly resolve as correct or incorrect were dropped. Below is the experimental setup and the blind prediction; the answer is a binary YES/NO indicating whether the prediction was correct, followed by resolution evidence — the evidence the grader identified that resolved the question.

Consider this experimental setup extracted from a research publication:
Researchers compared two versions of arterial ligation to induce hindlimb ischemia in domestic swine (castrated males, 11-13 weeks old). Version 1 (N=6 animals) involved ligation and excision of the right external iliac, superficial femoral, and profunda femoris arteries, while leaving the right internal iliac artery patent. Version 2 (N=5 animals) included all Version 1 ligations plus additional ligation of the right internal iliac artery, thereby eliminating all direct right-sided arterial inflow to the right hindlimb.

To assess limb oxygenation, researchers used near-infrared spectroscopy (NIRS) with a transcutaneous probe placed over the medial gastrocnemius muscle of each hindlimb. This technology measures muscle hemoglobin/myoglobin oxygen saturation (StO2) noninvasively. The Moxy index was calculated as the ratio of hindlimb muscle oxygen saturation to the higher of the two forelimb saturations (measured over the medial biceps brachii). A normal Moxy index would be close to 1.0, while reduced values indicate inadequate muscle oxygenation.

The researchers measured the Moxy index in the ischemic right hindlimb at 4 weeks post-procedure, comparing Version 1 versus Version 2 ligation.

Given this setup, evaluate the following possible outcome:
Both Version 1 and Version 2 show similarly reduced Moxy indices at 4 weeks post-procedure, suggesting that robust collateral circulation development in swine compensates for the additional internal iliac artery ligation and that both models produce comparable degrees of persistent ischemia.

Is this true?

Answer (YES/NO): YES